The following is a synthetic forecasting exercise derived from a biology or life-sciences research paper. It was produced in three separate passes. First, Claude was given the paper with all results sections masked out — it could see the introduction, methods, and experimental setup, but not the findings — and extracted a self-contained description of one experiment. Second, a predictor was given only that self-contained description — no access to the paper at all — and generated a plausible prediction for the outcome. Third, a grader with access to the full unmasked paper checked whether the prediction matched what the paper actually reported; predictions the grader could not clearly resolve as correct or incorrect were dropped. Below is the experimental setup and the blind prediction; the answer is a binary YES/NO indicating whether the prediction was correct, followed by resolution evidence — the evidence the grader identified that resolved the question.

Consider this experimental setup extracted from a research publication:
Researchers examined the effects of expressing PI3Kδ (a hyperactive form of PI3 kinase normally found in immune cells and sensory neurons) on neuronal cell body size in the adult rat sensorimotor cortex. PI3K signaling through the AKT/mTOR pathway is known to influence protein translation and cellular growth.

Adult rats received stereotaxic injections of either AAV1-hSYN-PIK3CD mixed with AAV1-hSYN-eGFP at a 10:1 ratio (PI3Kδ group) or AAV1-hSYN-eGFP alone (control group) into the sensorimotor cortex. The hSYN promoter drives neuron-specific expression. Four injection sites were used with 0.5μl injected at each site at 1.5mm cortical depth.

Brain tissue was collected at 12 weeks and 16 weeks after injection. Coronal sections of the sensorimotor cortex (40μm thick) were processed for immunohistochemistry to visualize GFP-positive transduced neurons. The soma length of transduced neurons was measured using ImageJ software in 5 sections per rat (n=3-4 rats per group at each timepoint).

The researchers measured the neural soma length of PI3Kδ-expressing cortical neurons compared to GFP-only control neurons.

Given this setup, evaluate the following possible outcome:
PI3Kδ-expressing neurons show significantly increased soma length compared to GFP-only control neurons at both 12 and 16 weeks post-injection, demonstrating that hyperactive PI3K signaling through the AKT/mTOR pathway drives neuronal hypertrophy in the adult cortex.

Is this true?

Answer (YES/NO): NO